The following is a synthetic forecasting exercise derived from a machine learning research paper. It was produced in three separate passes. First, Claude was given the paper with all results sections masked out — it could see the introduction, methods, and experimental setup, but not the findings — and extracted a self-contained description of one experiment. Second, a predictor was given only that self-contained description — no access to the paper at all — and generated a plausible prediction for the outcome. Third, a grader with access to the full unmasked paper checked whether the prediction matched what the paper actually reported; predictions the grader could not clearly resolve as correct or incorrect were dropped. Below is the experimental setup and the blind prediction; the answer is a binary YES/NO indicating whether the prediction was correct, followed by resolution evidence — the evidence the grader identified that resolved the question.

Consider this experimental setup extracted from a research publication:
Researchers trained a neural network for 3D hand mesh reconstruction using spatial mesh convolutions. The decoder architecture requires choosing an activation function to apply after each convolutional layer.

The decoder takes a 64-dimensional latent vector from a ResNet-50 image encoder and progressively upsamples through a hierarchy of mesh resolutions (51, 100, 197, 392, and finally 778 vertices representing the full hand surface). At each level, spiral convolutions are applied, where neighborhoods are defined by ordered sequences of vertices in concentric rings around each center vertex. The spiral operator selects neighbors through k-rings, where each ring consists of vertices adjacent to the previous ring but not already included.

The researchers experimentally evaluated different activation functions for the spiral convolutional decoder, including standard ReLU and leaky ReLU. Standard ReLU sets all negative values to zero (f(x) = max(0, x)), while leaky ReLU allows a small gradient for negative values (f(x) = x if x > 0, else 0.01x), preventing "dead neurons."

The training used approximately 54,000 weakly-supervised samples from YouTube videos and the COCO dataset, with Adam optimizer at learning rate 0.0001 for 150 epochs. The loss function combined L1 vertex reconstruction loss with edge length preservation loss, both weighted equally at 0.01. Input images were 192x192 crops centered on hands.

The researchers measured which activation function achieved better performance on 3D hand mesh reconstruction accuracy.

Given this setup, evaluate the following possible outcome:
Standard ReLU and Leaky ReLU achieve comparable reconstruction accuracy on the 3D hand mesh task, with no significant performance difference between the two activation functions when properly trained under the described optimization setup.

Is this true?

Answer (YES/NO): NO